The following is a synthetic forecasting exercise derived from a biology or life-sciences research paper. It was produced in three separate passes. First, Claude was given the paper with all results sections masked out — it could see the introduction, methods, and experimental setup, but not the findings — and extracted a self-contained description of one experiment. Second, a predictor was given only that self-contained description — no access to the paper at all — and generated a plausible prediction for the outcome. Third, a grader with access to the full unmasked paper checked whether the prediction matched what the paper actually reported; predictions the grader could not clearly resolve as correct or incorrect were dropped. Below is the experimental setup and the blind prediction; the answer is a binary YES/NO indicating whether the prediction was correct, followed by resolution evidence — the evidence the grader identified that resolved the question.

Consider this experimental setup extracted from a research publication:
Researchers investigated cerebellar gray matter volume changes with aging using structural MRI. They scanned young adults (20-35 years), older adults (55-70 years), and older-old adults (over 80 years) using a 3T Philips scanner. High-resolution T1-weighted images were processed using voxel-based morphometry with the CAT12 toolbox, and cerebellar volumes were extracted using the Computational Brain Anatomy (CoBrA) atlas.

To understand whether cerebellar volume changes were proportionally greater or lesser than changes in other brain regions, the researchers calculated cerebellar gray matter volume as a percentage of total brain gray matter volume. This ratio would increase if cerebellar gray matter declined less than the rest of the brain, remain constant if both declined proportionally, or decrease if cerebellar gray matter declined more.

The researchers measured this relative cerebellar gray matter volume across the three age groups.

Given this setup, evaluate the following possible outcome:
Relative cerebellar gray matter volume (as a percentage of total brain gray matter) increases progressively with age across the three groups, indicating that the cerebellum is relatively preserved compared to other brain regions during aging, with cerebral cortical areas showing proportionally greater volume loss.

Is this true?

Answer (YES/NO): NO